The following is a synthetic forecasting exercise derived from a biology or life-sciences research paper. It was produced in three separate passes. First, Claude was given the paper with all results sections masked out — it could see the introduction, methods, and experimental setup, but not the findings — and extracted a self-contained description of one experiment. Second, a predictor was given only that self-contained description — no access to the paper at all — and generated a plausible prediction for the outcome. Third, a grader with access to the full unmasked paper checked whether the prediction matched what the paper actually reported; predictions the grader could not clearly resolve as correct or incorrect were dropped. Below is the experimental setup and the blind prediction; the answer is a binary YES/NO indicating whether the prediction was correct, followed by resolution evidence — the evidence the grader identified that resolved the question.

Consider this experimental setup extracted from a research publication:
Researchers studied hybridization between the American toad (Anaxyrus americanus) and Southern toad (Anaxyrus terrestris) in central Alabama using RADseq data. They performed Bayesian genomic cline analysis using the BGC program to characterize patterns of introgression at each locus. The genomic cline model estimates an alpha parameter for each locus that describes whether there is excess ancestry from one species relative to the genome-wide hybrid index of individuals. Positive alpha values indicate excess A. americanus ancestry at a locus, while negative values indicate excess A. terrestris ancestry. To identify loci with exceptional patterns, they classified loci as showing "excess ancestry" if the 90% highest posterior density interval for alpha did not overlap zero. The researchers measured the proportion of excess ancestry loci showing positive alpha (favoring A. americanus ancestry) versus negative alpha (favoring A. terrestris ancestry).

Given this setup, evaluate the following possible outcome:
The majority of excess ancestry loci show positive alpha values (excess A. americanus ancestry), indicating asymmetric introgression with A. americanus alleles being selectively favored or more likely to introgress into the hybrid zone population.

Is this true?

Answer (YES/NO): YES